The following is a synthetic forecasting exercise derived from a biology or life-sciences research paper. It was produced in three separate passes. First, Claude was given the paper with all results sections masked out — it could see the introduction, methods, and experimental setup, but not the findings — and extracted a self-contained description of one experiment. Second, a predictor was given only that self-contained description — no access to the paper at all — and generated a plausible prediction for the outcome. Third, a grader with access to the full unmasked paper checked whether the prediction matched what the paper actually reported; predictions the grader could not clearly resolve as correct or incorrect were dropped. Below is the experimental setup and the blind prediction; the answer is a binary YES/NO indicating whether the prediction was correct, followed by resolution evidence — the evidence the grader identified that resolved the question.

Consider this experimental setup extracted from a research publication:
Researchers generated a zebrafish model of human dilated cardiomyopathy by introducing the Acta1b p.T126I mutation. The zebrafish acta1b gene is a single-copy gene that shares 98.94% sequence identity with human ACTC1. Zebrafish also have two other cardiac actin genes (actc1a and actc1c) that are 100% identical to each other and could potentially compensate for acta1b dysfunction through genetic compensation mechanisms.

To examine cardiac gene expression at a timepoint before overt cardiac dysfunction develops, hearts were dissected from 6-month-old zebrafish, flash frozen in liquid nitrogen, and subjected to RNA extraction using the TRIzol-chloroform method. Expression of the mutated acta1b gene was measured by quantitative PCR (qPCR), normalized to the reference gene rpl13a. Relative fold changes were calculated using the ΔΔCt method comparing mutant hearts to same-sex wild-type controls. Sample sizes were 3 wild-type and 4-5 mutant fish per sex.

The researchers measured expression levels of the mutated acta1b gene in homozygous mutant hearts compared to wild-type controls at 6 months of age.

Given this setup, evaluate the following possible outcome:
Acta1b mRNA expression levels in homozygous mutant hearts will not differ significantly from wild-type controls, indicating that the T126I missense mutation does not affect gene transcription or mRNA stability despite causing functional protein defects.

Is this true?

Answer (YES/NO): NO